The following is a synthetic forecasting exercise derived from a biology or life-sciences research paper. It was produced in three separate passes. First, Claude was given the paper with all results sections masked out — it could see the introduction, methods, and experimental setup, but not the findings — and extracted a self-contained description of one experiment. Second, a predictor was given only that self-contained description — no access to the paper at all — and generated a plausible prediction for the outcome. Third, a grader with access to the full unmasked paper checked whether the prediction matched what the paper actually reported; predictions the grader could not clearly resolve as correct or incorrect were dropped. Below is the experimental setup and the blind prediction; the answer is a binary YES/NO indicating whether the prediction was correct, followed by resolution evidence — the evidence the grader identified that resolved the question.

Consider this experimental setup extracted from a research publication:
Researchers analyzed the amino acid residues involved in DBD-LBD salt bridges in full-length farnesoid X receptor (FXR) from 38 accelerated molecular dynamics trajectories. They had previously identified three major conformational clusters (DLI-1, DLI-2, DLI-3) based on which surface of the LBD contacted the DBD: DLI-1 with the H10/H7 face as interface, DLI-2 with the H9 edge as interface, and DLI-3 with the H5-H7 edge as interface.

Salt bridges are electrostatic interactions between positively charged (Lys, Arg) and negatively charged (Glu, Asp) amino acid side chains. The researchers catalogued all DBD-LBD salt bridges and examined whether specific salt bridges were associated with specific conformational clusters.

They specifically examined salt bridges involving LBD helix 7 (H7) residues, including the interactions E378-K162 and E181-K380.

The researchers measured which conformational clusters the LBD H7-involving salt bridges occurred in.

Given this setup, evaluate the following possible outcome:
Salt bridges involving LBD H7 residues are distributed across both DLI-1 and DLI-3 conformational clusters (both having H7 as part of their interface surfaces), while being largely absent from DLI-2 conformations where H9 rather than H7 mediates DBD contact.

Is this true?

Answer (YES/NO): NO